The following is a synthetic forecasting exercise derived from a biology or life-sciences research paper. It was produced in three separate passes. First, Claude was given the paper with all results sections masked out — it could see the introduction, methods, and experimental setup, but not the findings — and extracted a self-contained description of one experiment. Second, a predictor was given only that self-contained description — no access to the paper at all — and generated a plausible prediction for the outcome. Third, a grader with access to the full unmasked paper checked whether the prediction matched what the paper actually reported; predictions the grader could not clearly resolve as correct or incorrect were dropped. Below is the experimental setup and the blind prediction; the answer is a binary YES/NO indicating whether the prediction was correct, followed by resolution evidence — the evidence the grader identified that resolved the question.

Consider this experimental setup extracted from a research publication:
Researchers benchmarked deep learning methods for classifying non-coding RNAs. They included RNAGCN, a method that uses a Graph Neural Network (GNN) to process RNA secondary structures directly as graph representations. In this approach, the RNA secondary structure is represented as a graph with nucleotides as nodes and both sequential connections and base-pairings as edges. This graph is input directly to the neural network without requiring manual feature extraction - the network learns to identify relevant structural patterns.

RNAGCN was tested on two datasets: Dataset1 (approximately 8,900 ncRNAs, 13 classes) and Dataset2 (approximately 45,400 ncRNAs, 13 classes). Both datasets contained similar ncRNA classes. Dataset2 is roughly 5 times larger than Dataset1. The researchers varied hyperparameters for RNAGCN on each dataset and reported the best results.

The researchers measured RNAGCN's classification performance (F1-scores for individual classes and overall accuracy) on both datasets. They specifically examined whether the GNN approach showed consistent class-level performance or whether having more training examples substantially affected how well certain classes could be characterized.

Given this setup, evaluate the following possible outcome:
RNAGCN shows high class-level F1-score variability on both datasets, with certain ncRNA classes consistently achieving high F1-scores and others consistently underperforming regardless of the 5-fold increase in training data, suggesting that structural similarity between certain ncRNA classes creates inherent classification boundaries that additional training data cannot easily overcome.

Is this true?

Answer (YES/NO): NO